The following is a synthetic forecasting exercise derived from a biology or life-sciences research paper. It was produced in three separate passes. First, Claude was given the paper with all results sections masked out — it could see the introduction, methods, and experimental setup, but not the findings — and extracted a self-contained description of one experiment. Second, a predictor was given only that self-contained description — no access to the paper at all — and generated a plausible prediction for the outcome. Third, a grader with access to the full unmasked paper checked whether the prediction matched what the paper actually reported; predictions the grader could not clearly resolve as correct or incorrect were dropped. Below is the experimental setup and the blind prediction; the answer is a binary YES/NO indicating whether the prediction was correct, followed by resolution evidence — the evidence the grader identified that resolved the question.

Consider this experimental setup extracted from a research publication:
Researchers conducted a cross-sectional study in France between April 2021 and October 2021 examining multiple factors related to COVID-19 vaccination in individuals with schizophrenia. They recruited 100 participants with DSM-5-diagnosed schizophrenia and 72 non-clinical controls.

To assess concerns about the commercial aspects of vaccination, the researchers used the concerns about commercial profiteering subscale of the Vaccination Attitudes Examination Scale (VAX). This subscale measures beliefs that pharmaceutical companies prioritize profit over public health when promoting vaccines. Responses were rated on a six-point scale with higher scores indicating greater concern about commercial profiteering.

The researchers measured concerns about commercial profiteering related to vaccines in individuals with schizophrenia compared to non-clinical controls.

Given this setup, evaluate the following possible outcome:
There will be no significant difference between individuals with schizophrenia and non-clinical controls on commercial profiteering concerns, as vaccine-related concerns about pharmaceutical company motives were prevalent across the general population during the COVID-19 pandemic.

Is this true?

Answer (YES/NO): YES